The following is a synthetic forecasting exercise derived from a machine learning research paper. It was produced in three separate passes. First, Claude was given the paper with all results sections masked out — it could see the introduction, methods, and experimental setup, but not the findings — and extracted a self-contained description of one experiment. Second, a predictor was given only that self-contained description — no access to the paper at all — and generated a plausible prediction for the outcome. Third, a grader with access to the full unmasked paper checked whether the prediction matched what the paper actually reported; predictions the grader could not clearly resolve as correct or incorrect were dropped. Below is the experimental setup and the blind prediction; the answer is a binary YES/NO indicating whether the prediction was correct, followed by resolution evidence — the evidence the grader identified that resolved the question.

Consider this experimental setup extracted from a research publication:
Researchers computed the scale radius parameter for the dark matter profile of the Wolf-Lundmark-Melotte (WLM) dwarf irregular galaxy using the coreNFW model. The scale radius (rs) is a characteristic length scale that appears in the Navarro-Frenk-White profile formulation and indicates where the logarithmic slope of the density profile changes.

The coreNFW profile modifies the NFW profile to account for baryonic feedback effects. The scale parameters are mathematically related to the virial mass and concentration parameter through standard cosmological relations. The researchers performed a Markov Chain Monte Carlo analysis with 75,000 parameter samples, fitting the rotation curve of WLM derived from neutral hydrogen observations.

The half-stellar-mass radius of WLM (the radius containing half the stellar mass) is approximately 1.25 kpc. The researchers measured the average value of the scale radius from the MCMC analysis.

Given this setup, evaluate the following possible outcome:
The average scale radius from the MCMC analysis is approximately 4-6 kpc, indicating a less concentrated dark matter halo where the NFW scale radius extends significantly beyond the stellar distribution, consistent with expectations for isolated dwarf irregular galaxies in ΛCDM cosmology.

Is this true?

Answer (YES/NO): NO